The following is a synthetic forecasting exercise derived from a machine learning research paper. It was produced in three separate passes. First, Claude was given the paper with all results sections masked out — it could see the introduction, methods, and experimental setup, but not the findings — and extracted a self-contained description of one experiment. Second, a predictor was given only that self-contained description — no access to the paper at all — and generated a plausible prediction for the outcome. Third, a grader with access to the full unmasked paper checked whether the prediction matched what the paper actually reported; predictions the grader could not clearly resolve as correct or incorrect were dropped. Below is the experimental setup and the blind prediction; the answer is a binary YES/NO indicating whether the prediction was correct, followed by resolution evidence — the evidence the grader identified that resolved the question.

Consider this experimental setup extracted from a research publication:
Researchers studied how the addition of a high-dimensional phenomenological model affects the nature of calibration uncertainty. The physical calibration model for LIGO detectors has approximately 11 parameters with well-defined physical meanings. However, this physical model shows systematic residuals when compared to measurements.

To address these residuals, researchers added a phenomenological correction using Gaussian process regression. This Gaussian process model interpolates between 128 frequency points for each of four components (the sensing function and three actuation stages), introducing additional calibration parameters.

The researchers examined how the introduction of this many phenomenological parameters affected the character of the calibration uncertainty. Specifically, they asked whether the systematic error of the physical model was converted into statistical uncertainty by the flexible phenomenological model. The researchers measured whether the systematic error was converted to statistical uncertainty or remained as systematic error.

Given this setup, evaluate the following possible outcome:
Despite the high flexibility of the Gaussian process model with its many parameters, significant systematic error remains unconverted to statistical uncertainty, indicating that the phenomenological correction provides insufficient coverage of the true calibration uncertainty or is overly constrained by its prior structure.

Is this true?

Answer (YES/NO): NO